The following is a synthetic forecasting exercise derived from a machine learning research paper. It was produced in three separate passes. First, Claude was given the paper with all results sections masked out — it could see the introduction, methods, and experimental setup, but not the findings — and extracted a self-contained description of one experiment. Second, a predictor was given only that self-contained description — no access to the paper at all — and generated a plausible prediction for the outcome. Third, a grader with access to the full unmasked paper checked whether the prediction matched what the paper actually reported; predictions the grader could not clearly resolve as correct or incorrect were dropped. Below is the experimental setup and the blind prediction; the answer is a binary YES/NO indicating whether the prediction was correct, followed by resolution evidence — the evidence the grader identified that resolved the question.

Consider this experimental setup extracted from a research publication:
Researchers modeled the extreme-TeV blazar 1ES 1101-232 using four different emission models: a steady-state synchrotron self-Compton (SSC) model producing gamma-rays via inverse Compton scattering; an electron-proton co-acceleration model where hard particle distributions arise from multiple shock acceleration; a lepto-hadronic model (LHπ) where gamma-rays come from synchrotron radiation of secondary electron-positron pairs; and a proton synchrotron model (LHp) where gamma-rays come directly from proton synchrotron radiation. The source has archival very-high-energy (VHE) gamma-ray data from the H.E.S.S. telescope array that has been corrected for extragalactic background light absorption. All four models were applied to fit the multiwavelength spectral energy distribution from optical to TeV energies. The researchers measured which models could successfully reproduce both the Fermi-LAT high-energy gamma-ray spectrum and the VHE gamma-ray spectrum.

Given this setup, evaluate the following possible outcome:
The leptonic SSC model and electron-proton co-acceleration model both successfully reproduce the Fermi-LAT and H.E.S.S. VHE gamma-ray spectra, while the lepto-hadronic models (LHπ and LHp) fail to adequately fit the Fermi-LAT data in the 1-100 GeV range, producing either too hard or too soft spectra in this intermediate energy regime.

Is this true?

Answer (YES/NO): NO